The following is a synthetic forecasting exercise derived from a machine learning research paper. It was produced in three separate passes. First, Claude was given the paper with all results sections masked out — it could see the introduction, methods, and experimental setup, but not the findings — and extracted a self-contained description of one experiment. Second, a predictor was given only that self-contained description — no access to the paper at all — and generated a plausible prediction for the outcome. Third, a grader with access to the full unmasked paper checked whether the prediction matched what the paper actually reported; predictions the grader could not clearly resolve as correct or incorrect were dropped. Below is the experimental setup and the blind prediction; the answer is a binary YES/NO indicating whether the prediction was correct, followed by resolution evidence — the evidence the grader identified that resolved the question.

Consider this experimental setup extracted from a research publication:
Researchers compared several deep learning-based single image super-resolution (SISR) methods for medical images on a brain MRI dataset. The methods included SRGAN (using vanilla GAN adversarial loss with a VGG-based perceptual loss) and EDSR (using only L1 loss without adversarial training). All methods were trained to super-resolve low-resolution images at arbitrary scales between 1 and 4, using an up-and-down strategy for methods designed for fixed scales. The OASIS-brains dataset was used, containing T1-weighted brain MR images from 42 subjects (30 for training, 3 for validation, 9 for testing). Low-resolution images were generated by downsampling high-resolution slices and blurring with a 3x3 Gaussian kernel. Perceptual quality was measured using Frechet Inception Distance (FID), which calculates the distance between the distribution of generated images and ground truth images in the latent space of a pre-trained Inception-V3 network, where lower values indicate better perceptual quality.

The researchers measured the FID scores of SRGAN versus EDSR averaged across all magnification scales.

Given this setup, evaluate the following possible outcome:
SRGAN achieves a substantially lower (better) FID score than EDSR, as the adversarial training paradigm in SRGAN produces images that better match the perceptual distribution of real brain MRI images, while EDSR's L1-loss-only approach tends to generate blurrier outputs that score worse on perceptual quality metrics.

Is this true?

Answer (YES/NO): NO